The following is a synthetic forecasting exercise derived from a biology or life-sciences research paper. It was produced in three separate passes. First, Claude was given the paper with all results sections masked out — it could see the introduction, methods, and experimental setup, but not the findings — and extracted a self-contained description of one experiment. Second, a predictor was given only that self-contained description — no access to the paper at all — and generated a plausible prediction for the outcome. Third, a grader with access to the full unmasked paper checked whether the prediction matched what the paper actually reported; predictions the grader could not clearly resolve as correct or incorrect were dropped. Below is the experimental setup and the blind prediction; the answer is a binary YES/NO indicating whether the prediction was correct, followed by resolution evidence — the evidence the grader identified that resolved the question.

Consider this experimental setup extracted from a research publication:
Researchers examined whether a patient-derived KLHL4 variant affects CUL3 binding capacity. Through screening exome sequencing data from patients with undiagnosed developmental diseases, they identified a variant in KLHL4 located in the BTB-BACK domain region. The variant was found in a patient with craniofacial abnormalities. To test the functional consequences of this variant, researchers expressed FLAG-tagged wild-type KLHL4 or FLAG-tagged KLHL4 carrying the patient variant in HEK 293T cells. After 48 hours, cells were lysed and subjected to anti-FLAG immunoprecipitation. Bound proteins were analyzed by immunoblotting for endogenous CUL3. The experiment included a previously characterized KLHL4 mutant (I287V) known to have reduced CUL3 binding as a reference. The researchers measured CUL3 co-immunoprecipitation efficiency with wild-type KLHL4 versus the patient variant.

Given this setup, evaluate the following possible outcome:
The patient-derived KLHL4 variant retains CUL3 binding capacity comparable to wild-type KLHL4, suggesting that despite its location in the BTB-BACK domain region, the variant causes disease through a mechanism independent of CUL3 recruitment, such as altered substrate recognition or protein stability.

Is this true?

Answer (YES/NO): NO